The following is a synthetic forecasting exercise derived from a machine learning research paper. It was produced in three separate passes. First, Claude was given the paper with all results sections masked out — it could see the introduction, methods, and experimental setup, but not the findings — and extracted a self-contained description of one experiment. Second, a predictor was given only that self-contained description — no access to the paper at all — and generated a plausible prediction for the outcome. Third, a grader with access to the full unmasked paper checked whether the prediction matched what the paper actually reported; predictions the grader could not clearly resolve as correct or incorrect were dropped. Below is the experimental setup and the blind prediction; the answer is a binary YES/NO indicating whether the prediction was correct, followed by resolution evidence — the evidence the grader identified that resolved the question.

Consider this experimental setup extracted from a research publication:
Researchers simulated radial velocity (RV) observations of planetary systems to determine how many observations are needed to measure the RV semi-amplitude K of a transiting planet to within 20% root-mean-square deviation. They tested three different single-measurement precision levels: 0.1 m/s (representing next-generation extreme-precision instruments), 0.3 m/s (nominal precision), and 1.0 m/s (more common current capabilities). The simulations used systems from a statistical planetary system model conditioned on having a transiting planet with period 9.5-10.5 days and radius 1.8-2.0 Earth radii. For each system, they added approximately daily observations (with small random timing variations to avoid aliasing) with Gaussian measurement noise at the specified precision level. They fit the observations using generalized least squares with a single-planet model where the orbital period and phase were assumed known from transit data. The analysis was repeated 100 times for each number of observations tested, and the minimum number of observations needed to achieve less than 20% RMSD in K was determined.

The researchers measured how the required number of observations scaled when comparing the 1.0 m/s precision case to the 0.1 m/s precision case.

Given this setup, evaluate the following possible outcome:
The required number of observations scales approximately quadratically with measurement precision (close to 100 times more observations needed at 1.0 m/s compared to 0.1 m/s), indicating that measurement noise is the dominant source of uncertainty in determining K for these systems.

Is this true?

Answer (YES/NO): NO